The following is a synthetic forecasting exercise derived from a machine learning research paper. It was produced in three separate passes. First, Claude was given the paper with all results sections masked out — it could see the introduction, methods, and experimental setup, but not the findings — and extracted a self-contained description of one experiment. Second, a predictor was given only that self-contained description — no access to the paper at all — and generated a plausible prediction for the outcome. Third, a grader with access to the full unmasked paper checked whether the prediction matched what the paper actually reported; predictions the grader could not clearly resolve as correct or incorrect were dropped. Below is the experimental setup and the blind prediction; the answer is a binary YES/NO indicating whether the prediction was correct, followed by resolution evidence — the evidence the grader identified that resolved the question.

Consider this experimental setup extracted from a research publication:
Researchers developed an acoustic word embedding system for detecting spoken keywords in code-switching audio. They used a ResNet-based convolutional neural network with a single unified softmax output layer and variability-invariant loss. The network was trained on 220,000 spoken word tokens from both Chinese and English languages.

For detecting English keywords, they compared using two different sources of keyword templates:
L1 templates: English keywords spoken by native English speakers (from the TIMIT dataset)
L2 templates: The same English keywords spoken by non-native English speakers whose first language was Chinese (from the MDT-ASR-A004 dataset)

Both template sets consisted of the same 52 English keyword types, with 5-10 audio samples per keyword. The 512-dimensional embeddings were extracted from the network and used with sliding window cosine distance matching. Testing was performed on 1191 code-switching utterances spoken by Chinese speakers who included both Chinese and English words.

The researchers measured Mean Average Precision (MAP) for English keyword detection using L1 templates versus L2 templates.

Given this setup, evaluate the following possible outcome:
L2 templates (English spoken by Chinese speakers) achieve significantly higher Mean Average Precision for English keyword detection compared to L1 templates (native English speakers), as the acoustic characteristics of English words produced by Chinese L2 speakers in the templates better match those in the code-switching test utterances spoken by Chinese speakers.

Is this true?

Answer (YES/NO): YES